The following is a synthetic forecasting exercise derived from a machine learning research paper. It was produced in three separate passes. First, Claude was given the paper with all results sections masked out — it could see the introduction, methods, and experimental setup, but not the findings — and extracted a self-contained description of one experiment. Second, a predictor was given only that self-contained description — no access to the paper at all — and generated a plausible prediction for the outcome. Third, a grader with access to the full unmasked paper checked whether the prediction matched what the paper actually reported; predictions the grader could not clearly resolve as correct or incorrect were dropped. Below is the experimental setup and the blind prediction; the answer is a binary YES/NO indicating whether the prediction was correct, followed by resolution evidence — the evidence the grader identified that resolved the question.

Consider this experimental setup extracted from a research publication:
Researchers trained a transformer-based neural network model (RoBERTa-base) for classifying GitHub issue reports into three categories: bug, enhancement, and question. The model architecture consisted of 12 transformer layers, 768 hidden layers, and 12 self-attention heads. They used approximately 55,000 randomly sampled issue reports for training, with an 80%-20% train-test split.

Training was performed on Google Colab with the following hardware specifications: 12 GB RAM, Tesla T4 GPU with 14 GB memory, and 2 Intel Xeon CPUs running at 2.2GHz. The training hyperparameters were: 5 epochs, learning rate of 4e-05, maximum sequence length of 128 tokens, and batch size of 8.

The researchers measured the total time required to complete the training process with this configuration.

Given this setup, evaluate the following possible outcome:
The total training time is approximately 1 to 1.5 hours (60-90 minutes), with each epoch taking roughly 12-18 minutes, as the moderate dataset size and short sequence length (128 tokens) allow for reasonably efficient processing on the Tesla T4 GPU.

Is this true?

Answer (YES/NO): YES